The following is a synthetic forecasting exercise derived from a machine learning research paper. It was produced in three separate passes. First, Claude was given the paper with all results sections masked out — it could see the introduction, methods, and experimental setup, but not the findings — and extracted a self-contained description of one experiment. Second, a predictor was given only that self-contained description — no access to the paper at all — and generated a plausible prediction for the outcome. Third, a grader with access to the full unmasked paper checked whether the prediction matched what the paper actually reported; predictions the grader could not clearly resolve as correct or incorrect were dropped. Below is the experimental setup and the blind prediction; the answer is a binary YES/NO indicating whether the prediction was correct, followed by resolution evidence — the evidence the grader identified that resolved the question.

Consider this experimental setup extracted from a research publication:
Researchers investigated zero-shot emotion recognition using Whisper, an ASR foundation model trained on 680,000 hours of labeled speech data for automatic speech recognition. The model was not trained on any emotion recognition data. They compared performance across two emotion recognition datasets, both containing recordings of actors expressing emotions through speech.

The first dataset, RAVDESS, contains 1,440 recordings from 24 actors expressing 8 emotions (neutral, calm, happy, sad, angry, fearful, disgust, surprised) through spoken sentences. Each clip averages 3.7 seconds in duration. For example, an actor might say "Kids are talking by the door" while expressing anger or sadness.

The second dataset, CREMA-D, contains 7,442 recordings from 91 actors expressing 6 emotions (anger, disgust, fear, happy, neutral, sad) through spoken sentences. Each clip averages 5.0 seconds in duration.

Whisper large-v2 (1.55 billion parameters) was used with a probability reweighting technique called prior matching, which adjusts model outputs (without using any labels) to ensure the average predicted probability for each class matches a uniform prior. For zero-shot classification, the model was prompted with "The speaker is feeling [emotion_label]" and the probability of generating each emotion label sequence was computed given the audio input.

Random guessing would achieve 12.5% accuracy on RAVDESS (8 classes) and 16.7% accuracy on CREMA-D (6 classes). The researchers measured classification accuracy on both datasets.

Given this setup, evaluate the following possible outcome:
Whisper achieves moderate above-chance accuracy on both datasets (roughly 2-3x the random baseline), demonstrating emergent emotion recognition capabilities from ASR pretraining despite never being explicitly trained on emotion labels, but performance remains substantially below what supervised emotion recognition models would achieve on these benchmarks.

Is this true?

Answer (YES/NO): NO